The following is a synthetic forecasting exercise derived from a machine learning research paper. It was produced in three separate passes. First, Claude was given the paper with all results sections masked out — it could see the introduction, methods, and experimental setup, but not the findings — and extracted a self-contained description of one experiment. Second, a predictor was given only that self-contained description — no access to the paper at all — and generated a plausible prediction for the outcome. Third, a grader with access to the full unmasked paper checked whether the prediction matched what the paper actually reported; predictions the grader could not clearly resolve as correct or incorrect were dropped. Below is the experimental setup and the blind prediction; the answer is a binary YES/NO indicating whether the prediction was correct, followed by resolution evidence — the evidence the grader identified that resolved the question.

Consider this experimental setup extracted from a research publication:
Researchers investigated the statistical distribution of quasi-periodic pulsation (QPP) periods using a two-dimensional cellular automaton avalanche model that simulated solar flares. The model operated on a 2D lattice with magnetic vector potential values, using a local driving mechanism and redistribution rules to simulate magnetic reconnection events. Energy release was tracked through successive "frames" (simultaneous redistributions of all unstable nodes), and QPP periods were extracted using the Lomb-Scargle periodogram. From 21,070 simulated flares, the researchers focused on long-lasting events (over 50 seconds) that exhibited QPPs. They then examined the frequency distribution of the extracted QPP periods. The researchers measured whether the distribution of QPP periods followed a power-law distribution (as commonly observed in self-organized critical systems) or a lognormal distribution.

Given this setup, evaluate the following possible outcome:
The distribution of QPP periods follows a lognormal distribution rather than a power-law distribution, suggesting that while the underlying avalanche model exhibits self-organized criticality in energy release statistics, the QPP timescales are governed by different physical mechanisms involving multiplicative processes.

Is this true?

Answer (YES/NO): YES